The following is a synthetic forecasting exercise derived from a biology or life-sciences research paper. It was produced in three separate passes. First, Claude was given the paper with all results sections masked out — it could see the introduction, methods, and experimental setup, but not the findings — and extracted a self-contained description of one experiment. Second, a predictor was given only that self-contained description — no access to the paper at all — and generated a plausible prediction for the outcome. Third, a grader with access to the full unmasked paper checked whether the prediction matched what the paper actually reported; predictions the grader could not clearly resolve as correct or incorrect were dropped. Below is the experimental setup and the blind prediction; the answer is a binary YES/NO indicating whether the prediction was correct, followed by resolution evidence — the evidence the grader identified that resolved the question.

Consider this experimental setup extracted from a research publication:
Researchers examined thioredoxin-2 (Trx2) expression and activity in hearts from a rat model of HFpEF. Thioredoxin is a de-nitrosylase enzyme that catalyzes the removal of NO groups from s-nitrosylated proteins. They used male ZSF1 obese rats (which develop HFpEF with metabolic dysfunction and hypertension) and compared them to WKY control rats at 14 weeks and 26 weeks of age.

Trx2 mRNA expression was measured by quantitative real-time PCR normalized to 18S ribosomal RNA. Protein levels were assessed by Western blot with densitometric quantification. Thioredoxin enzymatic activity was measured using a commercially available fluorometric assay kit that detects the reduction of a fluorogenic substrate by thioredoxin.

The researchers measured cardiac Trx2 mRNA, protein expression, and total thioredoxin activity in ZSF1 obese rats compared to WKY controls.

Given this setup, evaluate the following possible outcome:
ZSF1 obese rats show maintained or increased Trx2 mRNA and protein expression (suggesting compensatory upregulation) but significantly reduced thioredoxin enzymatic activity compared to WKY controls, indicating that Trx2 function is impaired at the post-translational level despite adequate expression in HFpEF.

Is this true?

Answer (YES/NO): YES